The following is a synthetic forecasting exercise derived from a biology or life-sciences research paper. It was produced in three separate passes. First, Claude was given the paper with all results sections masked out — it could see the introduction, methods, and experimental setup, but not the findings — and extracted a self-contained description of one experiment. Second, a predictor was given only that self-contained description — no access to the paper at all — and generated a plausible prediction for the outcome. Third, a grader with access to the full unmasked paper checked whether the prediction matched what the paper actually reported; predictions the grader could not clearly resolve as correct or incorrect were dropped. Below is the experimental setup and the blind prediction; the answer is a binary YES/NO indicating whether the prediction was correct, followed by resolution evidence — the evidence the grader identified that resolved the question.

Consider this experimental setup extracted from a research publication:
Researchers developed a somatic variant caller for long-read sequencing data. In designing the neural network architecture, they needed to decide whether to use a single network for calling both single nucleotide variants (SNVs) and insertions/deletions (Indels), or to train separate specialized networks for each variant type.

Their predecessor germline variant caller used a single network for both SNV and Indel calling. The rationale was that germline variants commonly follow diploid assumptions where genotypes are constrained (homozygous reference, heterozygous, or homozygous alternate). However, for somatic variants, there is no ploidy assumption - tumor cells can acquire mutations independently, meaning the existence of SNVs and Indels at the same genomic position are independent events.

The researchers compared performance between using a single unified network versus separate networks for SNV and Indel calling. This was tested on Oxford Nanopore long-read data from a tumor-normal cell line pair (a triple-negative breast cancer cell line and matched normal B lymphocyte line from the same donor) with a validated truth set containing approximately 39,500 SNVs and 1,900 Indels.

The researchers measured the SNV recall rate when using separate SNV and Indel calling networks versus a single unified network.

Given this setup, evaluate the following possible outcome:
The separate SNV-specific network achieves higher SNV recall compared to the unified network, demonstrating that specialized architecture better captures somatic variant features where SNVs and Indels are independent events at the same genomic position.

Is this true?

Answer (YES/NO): YES